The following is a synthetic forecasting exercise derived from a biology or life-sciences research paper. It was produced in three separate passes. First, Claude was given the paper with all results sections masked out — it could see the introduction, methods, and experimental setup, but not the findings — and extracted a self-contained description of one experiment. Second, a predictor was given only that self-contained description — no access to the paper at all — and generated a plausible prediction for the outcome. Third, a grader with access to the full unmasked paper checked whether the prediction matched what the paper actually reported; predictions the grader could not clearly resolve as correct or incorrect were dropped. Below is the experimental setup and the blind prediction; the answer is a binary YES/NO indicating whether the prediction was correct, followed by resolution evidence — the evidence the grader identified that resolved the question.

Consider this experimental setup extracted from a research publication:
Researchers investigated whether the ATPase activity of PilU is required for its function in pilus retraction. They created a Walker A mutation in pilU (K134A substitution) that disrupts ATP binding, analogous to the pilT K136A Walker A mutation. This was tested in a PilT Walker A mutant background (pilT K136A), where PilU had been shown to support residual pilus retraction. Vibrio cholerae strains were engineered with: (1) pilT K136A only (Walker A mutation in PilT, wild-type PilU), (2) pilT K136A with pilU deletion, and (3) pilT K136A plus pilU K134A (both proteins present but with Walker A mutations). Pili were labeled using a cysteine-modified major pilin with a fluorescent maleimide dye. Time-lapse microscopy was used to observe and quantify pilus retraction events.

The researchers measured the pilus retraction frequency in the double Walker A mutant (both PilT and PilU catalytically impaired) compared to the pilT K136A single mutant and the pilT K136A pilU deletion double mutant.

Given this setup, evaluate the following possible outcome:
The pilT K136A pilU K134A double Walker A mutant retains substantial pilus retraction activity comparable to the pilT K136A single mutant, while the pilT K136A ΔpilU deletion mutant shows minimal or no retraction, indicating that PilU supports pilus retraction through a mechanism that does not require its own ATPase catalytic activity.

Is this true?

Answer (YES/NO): NO